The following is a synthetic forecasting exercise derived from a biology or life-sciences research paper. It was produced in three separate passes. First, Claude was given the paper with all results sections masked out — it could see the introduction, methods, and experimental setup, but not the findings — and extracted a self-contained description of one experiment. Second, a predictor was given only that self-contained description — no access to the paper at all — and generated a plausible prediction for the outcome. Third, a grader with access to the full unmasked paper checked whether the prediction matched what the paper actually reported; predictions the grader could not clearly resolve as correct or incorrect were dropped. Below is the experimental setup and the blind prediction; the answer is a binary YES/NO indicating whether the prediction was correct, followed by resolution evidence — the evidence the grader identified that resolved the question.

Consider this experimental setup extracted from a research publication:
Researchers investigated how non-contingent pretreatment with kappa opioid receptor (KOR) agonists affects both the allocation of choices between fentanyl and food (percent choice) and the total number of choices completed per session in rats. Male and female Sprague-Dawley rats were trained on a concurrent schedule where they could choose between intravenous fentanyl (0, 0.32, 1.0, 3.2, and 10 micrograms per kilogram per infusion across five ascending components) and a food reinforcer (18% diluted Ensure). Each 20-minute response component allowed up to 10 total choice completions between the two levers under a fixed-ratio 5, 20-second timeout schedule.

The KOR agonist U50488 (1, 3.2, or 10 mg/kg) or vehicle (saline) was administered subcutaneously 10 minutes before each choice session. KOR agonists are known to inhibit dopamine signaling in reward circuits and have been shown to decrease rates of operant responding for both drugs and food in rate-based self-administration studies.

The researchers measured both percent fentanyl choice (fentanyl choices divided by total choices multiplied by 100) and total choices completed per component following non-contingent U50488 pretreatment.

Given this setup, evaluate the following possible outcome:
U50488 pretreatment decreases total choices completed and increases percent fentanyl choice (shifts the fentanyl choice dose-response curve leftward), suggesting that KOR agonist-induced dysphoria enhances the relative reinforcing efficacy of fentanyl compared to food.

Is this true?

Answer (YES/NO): NO